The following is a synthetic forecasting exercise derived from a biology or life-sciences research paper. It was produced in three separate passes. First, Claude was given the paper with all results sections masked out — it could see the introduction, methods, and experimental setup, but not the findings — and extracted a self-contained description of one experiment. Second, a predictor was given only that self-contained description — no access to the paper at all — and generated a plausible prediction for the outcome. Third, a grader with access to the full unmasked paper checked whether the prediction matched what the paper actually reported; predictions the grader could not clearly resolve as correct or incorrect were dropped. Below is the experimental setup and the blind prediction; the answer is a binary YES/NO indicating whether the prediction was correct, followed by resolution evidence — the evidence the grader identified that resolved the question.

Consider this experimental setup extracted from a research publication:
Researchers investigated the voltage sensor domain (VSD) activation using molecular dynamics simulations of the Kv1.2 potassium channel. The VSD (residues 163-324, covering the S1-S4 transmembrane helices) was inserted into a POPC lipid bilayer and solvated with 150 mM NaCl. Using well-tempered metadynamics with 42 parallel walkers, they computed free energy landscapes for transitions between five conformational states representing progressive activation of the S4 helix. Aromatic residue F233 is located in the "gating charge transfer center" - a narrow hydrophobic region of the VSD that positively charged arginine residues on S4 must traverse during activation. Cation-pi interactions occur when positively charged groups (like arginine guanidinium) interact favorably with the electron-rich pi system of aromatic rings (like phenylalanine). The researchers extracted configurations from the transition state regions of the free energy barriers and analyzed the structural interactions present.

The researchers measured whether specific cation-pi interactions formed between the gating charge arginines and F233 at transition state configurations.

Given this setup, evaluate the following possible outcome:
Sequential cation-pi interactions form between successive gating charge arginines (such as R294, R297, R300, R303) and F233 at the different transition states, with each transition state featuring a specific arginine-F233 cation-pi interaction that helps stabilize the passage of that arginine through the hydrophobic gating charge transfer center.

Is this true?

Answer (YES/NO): YES